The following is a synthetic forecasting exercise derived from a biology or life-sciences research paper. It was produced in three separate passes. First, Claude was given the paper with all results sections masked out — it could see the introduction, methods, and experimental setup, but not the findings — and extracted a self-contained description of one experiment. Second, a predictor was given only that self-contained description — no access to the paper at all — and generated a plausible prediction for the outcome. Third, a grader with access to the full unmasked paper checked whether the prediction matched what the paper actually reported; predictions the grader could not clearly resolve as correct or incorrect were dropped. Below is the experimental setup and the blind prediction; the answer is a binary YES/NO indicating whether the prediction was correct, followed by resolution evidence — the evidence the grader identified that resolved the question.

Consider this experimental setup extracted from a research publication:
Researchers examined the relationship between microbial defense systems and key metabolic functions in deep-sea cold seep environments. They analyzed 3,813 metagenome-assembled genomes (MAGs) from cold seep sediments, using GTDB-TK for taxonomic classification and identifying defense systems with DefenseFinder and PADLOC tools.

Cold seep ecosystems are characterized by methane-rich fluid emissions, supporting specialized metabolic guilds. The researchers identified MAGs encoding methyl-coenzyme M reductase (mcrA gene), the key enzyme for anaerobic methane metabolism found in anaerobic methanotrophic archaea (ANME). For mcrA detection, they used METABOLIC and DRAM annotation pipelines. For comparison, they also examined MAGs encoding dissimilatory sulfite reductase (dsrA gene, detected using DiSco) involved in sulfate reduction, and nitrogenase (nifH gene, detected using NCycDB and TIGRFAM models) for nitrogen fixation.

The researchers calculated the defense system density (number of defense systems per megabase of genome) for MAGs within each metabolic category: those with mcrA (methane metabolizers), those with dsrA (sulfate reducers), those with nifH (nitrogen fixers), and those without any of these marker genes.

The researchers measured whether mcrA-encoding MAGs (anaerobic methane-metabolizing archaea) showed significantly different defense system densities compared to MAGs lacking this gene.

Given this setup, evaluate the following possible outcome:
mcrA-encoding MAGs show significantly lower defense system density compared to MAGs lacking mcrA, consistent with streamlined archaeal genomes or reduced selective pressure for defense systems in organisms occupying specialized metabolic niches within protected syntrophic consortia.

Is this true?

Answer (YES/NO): YES